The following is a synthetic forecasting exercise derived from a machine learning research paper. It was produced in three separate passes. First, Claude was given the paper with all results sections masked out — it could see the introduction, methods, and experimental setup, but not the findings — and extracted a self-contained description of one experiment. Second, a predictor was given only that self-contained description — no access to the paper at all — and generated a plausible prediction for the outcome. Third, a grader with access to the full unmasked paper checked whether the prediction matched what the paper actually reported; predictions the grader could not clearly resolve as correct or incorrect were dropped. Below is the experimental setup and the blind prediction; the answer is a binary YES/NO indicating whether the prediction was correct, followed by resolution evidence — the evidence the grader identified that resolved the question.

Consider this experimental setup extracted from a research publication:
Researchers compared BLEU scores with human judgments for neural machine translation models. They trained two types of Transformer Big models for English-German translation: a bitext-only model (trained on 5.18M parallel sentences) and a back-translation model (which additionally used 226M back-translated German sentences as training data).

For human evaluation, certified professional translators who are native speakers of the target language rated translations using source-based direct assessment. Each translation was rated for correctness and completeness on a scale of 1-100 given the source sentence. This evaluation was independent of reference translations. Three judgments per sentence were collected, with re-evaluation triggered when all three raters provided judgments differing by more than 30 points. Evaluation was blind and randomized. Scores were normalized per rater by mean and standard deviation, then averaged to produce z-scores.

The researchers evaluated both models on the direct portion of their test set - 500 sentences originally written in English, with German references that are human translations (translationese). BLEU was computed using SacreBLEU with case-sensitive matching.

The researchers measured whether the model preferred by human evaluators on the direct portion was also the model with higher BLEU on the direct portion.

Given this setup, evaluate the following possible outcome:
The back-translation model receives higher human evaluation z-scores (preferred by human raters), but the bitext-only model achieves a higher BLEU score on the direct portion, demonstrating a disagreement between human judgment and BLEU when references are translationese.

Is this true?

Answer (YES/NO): YES